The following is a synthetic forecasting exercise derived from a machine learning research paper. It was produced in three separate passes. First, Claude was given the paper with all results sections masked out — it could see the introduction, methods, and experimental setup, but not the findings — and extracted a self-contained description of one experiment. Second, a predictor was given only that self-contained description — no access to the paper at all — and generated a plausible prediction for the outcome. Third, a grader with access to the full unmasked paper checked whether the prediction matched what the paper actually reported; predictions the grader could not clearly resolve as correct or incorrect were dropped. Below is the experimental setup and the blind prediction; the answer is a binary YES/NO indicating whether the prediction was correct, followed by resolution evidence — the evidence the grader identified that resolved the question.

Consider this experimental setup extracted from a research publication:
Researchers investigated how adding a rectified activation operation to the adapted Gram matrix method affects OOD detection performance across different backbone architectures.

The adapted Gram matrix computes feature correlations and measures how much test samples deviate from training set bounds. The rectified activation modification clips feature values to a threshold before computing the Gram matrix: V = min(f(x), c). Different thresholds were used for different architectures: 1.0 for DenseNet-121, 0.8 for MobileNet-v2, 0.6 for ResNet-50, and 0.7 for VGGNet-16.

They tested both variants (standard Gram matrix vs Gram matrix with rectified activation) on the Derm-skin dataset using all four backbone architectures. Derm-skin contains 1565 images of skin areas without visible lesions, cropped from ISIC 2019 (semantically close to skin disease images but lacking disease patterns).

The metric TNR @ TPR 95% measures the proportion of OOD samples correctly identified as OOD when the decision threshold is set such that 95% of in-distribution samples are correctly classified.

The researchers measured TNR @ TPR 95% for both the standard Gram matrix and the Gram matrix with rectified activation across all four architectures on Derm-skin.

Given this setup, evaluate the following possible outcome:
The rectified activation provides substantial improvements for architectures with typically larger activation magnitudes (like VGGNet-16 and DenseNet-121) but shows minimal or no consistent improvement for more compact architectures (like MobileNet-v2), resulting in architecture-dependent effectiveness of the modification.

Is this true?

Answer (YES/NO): NO